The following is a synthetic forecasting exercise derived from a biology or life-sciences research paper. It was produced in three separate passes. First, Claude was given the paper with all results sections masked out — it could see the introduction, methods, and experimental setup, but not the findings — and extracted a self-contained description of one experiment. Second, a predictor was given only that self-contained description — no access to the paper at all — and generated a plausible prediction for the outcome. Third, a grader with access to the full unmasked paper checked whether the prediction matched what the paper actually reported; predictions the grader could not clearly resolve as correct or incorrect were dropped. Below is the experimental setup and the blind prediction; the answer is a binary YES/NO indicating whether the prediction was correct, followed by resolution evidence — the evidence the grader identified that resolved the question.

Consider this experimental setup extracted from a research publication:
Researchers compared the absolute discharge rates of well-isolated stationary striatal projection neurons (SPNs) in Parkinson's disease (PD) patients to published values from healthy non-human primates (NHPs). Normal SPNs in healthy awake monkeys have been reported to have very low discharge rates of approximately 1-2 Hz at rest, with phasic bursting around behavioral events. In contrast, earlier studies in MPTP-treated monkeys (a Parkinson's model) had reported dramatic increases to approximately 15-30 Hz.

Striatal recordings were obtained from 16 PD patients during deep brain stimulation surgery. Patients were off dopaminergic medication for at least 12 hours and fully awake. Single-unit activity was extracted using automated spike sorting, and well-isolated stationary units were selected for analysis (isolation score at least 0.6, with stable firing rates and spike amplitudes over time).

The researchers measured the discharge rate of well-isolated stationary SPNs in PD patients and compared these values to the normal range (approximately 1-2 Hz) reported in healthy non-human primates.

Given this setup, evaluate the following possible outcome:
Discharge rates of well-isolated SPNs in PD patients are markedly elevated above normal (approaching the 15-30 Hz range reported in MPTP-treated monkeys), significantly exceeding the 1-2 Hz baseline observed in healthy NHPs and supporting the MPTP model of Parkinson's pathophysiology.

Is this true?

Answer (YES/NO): NO